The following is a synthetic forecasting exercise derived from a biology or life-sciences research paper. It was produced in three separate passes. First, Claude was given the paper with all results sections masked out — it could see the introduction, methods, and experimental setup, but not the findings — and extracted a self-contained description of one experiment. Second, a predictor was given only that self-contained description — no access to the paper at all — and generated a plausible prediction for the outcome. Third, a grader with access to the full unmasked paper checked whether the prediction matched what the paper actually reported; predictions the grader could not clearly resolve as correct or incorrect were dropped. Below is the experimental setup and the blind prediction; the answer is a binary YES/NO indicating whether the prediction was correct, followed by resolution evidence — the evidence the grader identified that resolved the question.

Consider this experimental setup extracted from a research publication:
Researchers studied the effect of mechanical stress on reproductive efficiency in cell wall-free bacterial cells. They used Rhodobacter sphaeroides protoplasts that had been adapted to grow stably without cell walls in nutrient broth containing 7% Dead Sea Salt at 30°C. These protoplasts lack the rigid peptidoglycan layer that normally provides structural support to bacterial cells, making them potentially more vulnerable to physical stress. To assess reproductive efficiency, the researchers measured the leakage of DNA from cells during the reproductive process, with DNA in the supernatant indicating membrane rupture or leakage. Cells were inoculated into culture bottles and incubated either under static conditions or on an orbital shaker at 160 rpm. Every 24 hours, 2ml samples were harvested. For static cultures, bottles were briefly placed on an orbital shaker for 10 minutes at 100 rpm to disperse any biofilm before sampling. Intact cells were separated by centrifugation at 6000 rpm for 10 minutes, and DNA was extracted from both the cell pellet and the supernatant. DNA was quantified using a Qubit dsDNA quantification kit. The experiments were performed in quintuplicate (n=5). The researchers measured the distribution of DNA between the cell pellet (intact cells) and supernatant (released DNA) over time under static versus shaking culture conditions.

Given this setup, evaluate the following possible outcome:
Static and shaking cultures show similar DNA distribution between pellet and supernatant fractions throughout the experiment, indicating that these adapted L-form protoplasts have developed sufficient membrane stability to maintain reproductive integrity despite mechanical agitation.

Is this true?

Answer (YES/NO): YES